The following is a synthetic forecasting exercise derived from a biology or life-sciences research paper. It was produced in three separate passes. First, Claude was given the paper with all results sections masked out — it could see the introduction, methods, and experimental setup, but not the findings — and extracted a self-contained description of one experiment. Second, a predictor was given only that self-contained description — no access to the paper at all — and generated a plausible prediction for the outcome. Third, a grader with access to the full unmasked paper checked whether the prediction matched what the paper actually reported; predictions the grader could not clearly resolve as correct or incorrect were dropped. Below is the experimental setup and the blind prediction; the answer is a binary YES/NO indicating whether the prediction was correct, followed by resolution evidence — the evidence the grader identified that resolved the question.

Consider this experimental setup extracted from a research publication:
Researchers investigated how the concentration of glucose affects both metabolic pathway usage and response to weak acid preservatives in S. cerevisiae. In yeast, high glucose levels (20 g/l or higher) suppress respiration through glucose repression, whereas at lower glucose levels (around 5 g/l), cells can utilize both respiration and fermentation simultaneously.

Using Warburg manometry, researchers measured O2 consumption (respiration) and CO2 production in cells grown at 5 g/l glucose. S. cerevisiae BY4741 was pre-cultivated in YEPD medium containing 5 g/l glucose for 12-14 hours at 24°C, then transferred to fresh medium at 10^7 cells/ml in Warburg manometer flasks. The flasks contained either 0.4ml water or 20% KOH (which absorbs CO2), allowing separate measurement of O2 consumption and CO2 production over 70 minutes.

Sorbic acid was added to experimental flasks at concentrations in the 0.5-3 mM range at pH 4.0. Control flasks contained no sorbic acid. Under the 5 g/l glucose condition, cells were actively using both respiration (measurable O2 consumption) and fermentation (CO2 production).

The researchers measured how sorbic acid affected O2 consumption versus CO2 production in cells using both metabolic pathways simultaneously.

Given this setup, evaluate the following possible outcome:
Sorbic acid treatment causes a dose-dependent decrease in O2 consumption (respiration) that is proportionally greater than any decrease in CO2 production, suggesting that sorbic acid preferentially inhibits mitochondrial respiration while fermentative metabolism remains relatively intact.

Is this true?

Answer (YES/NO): YES